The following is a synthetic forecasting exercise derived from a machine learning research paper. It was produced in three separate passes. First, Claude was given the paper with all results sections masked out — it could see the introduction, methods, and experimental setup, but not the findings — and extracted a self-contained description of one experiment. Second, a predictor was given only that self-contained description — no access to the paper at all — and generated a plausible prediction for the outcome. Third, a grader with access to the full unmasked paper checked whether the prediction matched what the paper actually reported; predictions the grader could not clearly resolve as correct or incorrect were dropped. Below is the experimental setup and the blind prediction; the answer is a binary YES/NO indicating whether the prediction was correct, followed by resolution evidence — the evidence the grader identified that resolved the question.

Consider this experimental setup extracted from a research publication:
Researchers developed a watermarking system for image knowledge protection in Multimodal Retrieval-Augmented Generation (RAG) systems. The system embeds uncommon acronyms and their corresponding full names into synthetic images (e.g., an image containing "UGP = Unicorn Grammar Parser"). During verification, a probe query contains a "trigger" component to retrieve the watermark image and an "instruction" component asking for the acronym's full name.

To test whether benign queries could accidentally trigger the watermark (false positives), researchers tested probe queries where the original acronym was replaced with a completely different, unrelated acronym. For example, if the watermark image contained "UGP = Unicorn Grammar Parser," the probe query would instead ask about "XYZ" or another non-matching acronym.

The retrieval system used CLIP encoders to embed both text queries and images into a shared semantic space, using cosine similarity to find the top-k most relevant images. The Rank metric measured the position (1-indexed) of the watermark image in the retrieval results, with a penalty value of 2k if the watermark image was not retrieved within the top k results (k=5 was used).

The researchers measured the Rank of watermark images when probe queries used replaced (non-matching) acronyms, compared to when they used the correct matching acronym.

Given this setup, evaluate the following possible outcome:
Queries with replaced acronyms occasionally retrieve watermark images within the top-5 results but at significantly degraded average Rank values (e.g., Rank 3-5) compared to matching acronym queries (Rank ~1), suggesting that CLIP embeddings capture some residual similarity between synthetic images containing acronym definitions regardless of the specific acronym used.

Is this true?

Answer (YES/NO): NO